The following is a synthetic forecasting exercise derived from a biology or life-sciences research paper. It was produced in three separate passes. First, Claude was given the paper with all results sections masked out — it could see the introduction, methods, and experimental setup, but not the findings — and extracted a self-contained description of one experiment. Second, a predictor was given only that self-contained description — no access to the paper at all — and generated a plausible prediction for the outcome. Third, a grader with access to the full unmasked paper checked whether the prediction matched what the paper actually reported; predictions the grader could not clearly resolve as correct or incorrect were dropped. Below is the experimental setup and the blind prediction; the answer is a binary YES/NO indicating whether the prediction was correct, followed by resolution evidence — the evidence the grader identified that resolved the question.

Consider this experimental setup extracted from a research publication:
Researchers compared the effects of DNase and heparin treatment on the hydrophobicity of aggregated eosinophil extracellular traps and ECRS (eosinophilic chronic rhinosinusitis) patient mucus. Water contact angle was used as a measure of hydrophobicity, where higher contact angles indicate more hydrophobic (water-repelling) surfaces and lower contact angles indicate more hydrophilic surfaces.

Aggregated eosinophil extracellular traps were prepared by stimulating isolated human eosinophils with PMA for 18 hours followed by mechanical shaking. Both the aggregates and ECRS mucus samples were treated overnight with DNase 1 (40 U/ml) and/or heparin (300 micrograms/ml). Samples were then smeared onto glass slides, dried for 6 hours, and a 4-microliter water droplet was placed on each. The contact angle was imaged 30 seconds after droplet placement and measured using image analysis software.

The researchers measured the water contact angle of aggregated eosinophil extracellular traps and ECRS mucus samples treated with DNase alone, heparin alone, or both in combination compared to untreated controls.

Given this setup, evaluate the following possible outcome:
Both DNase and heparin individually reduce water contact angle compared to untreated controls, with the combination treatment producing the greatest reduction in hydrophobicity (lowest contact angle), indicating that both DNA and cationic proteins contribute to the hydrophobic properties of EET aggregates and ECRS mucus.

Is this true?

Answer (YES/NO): NO